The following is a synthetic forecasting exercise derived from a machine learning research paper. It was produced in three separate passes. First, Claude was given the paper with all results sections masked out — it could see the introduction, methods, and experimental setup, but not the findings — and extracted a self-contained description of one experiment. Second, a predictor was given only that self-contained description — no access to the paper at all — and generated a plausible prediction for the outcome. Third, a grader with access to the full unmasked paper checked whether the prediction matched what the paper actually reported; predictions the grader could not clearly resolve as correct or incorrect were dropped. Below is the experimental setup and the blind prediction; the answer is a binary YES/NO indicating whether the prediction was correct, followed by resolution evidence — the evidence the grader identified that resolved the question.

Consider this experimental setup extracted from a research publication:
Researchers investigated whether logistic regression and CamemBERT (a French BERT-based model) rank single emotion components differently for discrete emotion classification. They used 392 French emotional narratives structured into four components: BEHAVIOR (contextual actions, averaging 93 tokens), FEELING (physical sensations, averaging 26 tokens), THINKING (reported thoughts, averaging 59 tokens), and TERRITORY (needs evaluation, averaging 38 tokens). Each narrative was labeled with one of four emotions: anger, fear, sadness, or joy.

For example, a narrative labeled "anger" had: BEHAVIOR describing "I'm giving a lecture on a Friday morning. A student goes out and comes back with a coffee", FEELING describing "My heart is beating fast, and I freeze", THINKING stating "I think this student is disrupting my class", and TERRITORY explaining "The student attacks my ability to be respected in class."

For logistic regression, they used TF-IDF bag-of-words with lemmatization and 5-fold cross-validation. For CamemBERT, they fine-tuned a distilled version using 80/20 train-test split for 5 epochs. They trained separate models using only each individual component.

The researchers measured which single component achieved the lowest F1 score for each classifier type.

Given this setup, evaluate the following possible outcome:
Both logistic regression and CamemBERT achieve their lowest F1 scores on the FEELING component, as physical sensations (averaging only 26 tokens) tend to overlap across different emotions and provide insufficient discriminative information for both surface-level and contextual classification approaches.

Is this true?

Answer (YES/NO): NO